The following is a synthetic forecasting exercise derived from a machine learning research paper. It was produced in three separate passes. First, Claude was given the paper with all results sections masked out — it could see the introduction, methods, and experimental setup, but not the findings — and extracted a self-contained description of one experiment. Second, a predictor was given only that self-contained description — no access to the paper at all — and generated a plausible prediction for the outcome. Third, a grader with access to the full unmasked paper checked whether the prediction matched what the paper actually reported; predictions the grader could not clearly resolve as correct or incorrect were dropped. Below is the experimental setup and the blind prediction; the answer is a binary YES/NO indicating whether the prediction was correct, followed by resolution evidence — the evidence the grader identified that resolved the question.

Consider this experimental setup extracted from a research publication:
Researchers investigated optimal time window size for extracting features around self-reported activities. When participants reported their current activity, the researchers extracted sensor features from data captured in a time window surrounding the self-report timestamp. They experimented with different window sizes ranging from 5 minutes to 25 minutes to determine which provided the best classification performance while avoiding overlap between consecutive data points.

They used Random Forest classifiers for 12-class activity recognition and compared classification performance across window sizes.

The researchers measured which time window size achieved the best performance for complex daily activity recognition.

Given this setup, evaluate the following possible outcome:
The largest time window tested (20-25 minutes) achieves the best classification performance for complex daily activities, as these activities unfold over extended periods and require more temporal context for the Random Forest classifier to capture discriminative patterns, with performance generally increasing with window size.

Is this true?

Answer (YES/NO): NO